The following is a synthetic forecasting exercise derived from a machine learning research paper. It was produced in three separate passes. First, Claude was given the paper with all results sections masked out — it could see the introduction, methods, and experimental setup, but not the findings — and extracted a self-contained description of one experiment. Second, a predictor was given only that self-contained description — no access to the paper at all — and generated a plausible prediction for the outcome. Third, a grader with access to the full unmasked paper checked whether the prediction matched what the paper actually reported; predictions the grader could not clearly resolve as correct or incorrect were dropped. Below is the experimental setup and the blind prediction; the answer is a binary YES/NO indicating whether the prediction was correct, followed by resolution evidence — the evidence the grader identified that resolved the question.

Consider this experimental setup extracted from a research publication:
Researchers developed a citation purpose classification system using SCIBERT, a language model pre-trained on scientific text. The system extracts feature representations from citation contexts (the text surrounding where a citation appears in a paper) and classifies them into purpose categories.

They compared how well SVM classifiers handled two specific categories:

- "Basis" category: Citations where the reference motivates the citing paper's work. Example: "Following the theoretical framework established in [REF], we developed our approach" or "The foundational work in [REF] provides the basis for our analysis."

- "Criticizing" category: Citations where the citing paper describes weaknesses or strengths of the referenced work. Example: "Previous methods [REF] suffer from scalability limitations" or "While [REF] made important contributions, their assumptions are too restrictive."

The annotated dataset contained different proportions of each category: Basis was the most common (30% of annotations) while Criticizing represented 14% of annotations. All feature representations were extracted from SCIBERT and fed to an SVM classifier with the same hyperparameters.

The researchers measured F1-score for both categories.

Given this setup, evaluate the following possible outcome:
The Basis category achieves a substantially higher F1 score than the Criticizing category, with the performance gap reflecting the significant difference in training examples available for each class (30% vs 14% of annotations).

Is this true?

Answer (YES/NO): NO